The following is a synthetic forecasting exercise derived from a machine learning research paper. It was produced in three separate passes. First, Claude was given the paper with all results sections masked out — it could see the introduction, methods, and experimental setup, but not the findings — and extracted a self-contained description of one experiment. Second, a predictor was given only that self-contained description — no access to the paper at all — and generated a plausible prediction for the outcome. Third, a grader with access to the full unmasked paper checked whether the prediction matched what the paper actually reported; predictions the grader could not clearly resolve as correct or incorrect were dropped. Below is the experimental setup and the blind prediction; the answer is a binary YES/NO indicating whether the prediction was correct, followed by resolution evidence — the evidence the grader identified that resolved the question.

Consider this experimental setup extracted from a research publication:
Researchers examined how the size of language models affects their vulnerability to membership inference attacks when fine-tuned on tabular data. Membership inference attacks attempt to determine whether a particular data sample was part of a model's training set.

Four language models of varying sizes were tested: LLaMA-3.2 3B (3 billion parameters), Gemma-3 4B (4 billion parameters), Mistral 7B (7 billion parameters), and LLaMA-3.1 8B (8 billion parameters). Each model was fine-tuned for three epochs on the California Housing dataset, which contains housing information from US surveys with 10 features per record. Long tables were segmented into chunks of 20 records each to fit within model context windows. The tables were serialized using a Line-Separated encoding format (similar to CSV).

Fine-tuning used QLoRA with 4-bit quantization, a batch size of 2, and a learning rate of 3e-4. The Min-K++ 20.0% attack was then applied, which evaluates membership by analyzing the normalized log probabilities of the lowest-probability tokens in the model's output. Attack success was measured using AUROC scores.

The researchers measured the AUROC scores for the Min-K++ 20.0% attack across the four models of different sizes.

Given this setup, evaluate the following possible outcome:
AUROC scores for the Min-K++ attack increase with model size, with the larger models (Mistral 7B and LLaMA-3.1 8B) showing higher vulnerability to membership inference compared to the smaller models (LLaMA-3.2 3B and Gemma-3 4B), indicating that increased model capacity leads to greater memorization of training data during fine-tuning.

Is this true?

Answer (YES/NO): YES